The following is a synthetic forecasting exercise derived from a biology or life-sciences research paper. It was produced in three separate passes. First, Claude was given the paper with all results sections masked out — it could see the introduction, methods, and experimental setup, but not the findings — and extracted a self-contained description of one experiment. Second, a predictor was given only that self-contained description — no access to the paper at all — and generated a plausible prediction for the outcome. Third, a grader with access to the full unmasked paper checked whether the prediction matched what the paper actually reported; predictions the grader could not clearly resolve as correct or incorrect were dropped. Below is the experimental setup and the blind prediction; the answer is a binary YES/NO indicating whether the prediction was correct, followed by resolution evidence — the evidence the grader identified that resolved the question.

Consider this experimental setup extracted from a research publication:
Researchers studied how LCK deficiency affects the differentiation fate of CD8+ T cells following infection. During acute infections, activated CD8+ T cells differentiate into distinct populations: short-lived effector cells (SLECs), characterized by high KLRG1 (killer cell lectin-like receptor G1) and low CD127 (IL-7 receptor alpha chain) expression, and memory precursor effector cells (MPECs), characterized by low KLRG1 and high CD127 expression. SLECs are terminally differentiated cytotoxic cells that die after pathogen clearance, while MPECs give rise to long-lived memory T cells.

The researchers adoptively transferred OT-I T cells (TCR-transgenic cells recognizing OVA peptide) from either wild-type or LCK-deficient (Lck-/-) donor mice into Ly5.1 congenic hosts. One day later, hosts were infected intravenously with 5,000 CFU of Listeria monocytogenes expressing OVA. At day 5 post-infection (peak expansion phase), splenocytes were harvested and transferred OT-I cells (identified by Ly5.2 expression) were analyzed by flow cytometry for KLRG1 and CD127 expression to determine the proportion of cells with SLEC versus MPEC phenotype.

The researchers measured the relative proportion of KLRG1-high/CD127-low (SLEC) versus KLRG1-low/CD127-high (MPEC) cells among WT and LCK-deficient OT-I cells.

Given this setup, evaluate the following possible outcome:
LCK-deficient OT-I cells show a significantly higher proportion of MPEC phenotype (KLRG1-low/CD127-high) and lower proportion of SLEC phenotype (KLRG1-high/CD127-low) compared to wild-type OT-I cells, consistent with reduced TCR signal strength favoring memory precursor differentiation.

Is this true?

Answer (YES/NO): NO